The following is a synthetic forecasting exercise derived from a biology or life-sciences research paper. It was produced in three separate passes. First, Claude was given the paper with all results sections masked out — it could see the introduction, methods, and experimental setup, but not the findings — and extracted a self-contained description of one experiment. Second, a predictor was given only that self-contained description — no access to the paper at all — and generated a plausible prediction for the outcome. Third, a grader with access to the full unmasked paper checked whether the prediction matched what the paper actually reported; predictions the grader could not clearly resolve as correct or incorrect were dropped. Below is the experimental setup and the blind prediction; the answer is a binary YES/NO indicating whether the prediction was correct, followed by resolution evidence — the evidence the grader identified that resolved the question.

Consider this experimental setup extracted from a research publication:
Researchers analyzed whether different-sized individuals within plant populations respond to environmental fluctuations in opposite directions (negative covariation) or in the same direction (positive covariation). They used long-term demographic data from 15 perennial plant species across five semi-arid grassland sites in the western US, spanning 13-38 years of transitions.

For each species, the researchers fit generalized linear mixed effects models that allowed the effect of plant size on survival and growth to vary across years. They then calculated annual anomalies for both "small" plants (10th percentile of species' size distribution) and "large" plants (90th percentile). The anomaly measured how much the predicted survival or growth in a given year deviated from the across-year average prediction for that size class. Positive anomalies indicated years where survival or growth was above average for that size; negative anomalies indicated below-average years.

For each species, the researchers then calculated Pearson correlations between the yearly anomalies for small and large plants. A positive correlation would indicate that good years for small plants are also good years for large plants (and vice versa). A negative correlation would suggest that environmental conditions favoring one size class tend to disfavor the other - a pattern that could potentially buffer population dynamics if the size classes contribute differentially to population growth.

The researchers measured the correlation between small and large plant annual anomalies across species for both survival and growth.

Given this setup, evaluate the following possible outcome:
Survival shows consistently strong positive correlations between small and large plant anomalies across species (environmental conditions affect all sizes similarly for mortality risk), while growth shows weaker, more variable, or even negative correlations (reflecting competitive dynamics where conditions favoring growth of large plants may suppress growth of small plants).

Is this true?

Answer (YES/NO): NO